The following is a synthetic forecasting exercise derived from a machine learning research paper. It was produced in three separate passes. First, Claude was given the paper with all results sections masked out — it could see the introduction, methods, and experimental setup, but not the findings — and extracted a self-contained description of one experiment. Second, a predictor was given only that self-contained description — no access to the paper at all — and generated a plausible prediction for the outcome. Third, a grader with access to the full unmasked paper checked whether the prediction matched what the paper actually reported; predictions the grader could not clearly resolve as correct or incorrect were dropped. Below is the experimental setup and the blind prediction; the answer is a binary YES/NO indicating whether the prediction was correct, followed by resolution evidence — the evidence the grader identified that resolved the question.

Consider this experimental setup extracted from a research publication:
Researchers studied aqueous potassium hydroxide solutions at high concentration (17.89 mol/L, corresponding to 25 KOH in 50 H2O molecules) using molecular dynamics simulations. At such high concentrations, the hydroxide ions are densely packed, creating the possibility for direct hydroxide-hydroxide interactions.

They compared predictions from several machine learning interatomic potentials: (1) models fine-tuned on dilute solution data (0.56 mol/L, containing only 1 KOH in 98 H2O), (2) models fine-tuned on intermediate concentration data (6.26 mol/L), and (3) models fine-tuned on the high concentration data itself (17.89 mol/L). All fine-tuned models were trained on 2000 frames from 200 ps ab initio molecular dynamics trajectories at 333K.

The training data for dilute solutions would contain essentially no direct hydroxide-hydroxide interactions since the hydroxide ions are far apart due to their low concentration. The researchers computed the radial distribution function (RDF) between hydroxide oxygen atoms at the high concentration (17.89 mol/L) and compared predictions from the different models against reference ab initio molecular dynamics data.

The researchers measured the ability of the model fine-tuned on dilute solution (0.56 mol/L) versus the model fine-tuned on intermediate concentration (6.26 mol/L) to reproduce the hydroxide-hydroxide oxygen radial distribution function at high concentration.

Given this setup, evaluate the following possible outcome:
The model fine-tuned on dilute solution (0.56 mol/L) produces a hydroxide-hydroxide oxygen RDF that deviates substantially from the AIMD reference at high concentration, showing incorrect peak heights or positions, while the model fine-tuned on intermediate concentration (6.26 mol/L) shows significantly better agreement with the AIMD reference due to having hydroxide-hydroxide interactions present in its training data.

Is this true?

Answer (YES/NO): NO